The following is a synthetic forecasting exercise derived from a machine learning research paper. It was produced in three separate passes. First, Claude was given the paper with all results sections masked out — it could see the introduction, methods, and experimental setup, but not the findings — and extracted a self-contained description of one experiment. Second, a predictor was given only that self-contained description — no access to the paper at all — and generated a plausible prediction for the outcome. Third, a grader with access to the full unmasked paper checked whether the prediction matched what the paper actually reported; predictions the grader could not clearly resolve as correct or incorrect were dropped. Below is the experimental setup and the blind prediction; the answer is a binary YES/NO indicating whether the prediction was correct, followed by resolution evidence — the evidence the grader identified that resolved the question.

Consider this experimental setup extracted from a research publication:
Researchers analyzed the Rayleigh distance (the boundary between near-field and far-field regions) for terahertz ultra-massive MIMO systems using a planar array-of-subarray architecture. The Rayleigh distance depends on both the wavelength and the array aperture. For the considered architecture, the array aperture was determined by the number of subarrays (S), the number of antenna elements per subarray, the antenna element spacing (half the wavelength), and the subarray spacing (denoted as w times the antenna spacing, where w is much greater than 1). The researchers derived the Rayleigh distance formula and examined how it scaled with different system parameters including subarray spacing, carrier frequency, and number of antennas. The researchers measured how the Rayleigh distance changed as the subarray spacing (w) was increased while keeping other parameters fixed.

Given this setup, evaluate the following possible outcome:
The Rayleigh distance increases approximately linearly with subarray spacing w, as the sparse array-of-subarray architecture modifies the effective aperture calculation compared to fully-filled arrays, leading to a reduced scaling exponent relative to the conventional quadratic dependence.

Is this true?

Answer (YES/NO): NO